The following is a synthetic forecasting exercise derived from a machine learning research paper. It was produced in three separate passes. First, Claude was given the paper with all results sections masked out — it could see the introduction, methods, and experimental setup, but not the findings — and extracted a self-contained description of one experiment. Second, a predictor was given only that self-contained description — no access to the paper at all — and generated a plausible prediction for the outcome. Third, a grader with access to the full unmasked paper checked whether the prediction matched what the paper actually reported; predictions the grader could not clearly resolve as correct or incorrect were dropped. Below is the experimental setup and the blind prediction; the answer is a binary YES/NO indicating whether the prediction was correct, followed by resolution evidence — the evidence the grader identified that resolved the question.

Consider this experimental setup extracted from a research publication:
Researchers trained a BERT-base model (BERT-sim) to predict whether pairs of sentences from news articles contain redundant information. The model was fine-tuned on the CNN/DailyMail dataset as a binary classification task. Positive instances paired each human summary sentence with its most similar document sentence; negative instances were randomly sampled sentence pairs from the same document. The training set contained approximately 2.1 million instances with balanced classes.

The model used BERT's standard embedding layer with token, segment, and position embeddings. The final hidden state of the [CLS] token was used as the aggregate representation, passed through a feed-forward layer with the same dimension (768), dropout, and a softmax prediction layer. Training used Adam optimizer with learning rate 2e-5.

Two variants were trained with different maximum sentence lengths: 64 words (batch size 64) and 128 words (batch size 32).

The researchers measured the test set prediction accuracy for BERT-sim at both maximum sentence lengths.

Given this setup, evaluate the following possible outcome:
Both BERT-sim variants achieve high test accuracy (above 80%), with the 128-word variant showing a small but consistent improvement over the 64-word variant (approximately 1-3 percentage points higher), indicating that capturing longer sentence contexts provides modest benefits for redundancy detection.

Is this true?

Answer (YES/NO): NO